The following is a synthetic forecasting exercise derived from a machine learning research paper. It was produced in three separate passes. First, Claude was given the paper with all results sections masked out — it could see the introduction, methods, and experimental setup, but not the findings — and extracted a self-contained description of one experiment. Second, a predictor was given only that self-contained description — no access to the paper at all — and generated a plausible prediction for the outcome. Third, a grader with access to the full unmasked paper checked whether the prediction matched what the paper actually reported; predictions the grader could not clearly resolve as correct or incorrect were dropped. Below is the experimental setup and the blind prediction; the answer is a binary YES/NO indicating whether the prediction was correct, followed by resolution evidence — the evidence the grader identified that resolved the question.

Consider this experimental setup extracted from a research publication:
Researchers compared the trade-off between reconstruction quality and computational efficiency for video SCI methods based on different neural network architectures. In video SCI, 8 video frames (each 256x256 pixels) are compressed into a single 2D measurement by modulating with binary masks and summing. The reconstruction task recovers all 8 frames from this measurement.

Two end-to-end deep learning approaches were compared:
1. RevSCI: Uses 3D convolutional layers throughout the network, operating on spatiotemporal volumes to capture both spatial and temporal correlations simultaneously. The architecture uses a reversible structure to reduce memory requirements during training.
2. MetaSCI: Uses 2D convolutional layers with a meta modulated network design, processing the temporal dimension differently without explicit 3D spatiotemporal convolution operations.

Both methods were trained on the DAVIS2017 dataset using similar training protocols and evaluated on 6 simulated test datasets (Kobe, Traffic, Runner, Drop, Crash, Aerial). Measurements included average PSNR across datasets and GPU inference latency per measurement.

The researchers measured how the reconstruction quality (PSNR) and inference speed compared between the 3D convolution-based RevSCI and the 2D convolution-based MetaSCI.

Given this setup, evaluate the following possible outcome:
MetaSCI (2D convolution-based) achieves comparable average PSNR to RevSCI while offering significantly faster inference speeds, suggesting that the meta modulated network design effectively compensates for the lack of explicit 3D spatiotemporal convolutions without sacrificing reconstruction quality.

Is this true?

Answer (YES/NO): NO